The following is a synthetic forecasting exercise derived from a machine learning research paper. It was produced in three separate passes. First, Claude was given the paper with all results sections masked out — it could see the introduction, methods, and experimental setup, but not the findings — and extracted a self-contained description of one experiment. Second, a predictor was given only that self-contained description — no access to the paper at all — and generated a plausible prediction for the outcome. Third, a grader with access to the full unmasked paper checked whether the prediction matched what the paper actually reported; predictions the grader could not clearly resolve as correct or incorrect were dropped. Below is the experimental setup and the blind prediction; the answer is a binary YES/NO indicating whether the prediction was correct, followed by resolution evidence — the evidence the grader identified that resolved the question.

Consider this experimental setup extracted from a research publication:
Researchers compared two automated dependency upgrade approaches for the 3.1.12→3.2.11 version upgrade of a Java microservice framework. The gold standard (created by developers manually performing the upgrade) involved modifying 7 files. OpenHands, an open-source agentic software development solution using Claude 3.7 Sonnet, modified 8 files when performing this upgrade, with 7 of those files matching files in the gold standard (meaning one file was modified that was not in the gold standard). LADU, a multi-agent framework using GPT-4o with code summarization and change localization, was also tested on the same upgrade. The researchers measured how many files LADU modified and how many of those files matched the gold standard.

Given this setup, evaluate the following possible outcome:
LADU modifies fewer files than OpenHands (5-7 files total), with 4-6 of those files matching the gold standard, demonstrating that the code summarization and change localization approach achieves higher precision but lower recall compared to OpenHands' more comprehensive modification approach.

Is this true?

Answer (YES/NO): NO